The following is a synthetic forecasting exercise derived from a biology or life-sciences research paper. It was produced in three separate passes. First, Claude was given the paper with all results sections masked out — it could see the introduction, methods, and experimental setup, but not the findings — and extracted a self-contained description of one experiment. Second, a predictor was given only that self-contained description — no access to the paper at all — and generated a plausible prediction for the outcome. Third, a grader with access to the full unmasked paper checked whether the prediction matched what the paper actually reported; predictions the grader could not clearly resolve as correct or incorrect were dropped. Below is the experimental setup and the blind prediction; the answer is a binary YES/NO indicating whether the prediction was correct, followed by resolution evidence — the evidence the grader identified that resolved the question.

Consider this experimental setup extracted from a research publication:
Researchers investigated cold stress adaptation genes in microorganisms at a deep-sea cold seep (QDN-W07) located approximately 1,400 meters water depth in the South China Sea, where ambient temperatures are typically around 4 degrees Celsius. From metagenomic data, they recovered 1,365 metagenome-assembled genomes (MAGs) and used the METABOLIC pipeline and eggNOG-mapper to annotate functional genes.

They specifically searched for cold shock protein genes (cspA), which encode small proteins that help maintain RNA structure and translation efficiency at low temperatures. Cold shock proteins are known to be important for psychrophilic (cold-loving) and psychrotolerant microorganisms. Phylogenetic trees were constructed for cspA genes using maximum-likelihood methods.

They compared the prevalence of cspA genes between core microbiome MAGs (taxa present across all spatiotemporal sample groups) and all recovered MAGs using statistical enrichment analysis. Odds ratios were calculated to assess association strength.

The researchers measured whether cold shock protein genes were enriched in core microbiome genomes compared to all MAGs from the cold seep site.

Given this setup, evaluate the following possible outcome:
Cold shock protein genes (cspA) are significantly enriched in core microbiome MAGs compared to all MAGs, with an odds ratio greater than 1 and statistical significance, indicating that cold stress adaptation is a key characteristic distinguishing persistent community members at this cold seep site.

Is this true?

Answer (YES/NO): NO